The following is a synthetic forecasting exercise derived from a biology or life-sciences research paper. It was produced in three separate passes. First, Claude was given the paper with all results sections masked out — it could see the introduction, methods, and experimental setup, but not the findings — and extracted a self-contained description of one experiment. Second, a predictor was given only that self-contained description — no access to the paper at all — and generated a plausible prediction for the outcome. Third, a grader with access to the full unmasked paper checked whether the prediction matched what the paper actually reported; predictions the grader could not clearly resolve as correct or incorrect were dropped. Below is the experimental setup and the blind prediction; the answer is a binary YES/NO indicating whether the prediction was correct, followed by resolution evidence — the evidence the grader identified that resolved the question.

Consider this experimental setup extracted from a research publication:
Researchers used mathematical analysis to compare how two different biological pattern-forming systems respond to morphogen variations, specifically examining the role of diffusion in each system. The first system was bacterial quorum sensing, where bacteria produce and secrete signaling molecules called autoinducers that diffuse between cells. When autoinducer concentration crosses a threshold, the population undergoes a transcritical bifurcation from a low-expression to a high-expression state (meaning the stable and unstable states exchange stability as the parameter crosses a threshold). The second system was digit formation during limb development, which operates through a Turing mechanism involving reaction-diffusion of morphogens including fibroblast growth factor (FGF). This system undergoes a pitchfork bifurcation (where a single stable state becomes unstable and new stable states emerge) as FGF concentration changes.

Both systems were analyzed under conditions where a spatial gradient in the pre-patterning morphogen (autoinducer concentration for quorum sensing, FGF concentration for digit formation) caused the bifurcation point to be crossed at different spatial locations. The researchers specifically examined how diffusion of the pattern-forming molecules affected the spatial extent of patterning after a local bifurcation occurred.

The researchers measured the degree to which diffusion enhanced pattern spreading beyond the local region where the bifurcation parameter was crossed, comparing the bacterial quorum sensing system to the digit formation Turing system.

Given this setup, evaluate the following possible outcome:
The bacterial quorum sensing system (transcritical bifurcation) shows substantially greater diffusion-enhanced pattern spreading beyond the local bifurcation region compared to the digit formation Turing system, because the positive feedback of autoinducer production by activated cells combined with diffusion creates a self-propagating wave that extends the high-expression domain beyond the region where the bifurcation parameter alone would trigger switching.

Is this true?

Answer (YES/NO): YES